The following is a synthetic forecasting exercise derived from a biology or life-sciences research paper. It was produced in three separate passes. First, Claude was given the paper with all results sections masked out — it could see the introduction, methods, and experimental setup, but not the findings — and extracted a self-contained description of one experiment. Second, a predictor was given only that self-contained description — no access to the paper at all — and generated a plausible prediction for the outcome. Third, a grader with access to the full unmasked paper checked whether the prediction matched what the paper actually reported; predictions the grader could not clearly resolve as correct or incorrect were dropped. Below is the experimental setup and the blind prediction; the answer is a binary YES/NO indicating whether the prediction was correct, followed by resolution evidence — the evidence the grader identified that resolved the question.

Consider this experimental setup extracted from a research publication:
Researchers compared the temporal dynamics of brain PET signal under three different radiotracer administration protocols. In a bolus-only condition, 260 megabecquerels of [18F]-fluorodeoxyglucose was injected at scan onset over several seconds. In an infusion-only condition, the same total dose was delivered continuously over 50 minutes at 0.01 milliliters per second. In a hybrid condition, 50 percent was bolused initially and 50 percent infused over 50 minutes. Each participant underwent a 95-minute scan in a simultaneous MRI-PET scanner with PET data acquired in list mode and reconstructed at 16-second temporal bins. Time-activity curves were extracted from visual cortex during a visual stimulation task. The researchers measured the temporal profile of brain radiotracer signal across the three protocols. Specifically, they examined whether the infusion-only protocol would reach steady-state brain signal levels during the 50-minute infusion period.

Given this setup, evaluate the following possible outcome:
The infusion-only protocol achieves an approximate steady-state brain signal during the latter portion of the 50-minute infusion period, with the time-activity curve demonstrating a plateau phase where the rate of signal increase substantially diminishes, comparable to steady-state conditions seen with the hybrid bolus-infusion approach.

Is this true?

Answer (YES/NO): NO